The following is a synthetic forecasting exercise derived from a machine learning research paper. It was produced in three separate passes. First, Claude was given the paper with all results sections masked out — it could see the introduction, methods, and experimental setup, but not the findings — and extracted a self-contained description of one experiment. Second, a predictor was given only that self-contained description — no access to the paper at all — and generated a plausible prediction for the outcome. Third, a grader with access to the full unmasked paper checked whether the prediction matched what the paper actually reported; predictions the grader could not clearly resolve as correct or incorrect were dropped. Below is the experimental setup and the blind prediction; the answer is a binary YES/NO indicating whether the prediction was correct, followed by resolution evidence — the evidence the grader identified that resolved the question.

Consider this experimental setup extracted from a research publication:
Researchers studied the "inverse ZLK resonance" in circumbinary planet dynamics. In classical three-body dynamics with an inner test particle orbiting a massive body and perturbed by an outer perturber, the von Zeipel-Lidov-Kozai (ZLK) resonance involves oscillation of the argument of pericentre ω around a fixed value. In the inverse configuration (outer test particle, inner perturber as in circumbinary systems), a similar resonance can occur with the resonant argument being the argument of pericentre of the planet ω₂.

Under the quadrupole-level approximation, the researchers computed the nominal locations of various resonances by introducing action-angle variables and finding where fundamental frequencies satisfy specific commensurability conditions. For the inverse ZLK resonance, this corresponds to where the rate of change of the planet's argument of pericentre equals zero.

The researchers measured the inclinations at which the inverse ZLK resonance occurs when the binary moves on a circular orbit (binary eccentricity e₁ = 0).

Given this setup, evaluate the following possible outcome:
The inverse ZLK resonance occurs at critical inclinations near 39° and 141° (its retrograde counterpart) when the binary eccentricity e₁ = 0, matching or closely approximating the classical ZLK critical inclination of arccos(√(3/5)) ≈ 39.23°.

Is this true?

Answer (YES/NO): NO